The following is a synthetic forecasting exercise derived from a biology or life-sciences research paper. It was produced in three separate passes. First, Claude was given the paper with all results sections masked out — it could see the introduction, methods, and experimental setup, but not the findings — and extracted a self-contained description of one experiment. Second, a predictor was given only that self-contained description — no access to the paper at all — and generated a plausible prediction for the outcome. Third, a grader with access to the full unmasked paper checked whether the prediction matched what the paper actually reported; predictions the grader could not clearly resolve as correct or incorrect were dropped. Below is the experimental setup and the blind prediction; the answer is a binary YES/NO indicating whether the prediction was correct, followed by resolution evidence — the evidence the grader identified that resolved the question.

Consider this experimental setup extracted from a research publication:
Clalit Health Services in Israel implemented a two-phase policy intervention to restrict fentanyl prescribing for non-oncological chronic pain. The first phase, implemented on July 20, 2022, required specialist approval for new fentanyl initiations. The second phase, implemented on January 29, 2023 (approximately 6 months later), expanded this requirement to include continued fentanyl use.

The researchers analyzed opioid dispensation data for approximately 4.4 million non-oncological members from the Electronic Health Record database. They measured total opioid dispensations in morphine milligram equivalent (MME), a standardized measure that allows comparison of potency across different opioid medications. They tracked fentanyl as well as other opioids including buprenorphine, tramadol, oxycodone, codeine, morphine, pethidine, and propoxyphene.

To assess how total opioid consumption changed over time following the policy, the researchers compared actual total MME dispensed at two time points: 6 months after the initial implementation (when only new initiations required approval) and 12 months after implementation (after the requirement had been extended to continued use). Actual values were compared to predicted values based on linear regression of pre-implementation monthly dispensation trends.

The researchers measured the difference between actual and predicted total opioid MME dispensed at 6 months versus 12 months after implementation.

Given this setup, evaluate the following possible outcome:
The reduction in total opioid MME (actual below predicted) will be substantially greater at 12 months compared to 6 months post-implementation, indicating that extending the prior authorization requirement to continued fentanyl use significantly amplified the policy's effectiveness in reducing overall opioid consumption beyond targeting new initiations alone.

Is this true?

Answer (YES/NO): YES